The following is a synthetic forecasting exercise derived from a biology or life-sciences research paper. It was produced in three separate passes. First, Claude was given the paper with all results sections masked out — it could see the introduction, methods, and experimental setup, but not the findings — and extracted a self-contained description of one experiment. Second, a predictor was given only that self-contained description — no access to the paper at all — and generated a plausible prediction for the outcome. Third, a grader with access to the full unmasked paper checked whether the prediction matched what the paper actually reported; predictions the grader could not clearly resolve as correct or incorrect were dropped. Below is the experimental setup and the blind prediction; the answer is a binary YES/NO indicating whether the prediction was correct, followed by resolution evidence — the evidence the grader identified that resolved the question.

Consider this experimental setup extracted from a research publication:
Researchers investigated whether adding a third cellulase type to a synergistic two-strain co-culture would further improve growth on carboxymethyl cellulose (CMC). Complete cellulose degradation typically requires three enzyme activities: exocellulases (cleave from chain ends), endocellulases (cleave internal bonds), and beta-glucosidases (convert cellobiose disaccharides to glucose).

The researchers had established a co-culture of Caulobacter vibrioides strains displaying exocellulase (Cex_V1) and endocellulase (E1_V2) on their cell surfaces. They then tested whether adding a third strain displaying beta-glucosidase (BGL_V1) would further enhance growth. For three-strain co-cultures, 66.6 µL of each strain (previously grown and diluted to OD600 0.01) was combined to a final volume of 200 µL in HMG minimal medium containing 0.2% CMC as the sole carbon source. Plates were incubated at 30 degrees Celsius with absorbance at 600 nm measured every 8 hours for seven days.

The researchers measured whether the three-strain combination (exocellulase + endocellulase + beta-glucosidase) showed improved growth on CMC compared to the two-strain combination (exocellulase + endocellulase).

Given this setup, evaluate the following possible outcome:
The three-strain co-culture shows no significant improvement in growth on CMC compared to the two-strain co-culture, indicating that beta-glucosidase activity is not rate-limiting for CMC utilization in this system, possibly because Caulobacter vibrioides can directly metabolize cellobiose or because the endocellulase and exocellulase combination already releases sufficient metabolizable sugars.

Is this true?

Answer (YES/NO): NO